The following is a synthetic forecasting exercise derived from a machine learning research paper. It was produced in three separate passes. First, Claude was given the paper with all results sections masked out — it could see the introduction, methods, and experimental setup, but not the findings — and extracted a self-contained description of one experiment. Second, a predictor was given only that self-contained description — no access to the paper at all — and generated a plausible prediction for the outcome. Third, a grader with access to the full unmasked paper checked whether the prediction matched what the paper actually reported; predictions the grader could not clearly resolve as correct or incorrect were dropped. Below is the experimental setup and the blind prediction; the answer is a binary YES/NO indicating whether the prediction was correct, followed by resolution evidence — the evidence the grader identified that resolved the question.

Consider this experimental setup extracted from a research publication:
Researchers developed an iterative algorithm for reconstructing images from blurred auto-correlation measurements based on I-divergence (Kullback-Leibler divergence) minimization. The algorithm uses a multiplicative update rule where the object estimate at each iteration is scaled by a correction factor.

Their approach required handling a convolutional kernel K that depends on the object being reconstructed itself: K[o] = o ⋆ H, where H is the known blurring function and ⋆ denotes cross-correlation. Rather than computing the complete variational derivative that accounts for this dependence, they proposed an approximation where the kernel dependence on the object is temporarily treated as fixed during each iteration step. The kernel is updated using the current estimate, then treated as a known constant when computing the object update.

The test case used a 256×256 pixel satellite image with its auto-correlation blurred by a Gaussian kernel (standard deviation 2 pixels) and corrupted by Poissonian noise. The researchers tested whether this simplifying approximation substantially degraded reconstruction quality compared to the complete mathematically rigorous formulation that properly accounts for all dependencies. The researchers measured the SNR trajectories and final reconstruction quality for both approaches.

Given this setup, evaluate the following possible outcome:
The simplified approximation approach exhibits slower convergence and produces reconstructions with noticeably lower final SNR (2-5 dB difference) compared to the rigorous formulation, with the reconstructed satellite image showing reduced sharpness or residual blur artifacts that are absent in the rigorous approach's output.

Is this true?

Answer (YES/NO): NO